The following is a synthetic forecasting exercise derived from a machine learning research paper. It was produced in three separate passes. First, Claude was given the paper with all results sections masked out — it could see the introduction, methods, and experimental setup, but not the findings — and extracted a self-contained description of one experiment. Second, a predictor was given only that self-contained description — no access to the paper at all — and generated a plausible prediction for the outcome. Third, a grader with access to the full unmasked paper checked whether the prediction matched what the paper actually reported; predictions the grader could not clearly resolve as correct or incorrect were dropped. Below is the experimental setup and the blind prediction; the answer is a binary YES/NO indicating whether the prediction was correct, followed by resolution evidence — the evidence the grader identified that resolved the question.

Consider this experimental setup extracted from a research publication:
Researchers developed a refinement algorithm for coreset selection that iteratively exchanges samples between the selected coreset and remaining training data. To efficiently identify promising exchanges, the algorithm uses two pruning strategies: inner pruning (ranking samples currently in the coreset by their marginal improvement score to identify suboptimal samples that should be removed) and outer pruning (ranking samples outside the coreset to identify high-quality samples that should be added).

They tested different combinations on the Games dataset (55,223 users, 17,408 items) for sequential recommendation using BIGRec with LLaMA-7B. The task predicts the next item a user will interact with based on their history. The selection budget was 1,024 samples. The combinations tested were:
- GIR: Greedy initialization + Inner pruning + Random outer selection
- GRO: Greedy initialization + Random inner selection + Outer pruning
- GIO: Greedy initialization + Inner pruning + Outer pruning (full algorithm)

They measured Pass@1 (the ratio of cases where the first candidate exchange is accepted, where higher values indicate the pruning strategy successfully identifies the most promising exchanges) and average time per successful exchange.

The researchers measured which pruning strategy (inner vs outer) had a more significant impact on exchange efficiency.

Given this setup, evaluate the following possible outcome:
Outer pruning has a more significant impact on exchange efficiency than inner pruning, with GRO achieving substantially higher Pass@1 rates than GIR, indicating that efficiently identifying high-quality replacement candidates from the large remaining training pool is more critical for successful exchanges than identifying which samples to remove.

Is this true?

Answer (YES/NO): NO